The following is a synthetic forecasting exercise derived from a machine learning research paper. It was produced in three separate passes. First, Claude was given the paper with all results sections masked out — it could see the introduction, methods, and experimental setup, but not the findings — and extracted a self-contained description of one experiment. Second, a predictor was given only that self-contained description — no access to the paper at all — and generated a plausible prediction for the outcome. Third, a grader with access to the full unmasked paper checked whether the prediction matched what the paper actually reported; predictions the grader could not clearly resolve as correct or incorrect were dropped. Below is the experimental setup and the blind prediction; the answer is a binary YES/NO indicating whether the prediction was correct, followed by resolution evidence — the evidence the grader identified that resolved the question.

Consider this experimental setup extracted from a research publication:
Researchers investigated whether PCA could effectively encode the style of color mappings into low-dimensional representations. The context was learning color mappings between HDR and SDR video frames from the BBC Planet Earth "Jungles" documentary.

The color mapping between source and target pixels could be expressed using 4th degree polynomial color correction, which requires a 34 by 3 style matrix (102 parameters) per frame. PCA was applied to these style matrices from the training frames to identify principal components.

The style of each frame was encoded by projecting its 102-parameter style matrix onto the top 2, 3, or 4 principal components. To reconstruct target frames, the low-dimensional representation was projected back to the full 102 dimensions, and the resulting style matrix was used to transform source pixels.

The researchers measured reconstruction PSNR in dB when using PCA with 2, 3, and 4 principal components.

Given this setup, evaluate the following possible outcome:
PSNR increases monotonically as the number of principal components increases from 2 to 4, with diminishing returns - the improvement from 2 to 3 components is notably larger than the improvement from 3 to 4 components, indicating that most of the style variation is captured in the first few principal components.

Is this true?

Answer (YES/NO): YES